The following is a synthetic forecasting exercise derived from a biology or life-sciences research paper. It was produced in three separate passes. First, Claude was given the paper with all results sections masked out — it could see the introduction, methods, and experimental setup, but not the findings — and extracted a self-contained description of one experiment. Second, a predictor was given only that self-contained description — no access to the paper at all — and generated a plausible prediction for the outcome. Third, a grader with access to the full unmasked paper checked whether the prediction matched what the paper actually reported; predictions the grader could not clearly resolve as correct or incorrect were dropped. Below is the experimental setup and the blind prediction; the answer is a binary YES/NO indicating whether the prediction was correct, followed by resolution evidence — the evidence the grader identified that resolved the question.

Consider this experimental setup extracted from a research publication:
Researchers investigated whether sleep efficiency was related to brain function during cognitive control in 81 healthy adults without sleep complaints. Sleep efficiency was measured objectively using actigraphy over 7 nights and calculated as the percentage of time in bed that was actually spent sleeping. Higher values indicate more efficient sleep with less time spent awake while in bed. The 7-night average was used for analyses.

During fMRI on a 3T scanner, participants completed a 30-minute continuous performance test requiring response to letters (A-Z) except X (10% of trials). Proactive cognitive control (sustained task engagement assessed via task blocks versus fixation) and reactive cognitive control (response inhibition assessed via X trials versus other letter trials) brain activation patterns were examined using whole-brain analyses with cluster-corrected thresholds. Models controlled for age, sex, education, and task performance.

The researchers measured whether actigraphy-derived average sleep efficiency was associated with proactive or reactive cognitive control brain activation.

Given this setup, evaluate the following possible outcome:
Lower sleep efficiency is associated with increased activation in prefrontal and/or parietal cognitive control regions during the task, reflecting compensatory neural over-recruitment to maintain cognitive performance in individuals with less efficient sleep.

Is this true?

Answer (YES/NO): NO